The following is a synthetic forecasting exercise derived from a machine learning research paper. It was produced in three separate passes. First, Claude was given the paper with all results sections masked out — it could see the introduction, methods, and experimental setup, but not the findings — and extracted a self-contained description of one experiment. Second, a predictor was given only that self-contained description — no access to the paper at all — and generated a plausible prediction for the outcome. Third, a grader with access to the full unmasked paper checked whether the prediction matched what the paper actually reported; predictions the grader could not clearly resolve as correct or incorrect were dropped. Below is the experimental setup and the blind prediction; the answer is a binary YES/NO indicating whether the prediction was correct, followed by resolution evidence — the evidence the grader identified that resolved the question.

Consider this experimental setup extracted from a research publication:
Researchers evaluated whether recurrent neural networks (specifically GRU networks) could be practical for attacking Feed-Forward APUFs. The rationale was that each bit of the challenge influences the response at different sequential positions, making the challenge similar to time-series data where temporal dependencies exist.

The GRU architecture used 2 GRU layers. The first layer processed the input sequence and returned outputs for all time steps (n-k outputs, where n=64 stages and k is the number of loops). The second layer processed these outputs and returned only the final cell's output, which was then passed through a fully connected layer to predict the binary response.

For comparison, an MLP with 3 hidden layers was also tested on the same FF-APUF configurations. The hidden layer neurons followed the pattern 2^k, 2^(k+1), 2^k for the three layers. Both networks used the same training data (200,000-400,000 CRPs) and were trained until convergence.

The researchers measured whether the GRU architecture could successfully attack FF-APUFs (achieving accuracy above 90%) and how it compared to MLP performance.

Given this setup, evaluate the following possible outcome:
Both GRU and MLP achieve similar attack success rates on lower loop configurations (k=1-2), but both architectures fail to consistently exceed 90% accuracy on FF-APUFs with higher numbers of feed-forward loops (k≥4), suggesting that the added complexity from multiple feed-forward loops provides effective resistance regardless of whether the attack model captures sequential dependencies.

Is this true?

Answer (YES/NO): NO